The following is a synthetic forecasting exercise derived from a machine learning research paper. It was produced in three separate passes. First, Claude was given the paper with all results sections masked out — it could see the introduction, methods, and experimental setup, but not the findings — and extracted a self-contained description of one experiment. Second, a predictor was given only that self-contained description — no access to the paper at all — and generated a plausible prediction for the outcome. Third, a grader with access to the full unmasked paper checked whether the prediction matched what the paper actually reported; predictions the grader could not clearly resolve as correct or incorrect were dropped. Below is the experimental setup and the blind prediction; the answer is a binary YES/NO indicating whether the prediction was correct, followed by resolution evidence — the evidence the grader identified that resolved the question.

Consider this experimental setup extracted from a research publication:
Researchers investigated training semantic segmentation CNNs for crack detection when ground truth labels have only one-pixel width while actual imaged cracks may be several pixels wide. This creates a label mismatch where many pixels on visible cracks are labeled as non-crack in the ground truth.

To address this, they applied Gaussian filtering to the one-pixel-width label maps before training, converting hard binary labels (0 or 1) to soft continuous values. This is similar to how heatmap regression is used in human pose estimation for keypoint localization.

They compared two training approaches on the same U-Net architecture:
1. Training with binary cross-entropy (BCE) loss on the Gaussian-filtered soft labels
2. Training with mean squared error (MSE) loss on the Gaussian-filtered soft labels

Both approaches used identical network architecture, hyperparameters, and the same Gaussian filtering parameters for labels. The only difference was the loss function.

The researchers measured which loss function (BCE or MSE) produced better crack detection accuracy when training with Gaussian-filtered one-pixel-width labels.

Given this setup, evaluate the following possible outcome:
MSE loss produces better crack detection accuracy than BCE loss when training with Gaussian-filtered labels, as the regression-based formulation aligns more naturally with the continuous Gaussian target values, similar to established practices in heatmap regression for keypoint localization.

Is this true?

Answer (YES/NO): YES